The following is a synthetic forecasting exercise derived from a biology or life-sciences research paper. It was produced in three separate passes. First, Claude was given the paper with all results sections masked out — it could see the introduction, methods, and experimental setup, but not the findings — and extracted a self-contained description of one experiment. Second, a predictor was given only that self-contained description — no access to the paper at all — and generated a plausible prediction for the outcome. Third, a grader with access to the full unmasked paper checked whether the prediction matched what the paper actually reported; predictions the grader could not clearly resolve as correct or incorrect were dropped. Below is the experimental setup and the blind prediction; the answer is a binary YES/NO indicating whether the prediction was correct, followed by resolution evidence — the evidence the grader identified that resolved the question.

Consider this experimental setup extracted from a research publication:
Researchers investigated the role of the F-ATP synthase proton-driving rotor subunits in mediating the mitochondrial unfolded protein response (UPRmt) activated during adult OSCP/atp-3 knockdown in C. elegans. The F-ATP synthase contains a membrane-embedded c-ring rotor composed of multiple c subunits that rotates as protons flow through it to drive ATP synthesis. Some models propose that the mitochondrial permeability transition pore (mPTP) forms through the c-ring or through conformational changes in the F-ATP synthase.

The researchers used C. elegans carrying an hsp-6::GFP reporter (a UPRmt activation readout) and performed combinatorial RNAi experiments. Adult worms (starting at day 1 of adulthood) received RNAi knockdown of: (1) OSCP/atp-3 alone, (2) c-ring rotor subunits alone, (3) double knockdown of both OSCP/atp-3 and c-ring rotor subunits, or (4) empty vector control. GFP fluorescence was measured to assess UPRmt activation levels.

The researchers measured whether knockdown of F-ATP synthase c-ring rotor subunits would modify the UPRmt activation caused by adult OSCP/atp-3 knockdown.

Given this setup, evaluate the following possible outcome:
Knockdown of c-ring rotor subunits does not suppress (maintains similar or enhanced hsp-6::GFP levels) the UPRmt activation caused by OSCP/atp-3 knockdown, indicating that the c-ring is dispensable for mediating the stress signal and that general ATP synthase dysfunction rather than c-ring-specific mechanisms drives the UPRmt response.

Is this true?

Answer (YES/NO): NO